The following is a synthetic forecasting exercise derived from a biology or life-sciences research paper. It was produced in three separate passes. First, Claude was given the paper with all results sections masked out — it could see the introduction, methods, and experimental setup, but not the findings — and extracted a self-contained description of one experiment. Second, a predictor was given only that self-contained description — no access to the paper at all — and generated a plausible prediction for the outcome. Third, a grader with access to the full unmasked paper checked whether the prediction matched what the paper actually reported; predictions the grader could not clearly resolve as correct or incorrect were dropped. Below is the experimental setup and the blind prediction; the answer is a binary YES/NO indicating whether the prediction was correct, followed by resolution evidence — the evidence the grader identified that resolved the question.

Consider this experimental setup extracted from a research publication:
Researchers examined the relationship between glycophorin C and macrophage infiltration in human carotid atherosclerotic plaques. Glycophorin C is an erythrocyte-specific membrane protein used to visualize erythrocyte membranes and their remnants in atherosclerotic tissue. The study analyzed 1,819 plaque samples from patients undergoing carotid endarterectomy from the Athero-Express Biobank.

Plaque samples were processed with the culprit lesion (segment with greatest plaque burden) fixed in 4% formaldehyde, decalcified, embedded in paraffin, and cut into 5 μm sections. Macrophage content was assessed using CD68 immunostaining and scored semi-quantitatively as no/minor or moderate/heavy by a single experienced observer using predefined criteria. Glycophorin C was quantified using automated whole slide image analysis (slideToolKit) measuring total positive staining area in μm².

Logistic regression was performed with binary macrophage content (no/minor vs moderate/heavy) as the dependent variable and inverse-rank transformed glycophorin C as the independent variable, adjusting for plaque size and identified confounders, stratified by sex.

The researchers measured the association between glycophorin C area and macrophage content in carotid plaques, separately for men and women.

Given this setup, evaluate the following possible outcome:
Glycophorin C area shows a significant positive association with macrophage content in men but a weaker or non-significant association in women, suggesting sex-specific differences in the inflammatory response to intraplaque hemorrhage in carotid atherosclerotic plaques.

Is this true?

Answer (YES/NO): NO